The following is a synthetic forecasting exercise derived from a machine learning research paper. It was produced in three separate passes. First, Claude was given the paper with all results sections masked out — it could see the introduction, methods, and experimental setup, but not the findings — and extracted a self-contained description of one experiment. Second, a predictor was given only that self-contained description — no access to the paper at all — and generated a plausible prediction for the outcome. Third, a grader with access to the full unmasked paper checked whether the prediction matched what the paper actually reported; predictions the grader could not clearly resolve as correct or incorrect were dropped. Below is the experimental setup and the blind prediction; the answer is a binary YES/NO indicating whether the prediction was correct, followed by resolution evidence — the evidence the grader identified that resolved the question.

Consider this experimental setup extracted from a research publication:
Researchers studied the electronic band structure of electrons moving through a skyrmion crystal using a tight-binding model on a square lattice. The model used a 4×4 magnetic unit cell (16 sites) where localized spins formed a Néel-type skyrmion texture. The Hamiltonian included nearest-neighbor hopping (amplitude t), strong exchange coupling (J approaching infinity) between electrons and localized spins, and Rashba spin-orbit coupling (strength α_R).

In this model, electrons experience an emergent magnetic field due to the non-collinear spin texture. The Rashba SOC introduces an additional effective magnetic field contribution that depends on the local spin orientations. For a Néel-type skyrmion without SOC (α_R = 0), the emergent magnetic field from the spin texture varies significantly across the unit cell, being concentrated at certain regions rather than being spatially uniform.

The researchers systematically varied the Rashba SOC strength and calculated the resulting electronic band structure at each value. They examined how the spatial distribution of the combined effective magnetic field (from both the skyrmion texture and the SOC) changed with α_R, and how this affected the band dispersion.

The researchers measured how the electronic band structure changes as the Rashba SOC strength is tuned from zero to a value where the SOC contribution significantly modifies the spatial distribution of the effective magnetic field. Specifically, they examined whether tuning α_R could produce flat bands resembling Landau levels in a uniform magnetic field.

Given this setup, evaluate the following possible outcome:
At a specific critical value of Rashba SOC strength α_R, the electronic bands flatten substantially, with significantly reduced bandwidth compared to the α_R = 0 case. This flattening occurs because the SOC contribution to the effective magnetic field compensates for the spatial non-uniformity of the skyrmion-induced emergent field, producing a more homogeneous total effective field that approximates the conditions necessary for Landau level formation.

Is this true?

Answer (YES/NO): YES